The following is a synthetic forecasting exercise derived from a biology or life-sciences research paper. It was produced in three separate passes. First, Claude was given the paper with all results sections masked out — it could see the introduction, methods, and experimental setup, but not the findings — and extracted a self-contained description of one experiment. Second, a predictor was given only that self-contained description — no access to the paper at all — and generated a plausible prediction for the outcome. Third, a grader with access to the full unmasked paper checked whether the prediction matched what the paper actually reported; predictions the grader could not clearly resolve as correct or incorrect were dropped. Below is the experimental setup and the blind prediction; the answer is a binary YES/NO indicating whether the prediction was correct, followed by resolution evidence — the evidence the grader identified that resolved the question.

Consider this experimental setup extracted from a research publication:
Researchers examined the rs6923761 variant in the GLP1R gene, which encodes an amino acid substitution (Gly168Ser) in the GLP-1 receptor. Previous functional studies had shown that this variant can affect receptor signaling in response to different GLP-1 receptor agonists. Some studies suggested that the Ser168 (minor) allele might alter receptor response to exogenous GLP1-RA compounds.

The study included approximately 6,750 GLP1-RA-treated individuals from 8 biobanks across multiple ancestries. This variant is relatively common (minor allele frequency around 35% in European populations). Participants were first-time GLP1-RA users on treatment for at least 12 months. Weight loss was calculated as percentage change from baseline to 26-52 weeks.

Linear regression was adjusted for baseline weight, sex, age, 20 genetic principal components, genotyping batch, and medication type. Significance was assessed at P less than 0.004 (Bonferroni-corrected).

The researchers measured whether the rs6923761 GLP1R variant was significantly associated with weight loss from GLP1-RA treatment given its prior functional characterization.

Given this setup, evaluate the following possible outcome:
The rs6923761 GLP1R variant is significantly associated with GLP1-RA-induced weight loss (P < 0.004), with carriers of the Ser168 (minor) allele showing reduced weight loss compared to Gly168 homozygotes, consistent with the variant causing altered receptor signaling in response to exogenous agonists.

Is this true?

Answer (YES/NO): NO